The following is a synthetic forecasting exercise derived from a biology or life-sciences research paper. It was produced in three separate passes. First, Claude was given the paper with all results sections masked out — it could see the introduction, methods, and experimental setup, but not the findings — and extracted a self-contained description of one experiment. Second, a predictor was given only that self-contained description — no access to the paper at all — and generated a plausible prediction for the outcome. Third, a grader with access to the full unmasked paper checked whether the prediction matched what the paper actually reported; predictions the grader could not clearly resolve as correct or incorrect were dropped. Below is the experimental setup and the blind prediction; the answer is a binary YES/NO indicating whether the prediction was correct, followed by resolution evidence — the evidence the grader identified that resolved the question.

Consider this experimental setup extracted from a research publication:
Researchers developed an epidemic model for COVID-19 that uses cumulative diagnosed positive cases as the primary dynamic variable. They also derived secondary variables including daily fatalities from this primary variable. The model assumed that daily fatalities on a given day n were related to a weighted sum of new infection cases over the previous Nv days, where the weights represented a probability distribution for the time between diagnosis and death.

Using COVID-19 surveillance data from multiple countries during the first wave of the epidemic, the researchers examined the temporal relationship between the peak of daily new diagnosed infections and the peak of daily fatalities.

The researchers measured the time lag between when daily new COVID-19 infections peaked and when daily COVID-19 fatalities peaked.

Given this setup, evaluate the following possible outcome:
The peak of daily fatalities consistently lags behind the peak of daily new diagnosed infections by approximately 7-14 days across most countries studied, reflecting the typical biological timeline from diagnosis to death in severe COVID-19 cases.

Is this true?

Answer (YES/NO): NO